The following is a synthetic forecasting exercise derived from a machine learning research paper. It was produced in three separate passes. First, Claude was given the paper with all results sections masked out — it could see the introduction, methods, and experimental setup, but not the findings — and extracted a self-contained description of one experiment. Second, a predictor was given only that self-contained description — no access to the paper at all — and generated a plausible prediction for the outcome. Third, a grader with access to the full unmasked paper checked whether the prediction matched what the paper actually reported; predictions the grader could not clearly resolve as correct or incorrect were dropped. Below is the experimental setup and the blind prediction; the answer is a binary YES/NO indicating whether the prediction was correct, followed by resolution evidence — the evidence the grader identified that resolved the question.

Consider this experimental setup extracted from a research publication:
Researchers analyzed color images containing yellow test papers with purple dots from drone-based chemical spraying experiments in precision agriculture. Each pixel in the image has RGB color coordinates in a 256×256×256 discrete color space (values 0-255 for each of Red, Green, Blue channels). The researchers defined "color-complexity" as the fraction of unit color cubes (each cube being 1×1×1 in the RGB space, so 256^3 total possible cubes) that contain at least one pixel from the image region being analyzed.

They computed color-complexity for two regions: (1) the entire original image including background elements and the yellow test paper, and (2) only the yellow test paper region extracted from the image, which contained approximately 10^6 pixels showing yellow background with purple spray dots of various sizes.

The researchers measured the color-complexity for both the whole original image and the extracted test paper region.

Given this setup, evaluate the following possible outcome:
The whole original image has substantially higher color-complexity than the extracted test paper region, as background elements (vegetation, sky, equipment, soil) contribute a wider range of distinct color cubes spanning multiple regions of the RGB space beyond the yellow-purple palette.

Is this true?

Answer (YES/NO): YES